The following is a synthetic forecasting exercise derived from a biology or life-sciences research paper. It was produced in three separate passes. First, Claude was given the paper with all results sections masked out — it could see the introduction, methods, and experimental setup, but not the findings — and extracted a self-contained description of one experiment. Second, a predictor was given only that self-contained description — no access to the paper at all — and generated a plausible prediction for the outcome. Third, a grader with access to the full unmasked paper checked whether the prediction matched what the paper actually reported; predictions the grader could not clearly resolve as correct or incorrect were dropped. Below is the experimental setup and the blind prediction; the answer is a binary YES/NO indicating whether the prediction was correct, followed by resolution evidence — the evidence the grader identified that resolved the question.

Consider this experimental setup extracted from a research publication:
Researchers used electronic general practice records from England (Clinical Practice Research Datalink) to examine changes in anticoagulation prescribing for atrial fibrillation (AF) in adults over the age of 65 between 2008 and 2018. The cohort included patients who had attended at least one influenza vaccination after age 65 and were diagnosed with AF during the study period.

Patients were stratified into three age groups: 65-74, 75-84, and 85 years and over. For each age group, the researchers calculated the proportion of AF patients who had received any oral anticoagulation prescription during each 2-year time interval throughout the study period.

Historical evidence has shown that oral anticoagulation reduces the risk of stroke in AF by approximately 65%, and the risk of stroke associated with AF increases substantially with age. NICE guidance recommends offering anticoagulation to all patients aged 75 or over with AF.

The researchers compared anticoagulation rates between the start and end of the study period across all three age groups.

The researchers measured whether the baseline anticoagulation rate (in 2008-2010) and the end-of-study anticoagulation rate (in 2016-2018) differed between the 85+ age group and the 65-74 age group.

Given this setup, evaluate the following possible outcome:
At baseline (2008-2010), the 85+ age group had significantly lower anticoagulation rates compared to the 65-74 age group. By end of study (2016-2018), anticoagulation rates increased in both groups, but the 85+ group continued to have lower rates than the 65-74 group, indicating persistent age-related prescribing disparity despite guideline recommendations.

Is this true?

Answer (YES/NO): YES